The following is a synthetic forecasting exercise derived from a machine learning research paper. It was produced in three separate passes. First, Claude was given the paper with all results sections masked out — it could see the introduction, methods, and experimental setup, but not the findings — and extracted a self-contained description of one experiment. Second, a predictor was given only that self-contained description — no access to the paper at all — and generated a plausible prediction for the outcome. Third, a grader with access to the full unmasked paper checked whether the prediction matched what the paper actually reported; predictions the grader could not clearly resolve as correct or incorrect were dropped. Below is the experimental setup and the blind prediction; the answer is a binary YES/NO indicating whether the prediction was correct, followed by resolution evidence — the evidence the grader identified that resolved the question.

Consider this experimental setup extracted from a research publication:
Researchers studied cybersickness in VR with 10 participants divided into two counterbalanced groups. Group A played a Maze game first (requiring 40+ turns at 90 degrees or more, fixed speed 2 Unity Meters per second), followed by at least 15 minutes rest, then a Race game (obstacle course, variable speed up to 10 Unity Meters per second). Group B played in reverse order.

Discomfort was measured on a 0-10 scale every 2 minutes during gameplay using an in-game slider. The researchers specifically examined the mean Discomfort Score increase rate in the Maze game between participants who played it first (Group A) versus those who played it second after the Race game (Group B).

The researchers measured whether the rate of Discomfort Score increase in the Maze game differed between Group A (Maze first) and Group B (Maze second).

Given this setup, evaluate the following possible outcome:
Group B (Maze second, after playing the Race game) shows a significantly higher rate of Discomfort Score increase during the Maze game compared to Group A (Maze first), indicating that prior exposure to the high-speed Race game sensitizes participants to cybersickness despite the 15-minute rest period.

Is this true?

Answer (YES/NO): NO